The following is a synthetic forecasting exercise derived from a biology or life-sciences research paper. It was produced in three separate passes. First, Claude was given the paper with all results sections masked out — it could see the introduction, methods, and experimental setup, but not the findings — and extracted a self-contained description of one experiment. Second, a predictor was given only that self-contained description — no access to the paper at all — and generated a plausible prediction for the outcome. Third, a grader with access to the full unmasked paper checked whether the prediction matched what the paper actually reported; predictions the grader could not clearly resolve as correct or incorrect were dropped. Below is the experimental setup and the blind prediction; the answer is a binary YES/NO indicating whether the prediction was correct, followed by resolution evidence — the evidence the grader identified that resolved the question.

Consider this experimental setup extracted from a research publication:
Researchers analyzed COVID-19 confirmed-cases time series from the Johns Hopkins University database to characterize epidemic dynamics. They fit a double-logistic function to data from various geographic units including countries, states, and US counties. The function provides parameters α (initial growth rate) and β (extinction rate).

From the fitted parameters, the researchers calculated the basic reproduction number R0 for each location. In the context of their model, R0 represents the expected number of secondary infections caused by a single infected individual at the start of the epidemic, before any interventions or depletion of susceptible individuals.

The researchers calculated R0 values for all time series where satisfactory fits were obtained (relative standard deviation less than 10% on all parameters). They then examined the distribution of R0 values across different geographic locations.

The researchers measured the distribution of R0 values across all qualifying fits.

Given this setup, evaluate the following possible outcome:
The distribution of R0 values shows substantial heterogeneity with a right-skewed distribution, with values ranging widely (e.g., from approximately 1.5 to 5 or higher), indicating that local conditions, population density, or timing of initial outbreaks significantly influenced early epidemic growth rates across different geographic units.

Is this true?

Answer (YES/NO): NO